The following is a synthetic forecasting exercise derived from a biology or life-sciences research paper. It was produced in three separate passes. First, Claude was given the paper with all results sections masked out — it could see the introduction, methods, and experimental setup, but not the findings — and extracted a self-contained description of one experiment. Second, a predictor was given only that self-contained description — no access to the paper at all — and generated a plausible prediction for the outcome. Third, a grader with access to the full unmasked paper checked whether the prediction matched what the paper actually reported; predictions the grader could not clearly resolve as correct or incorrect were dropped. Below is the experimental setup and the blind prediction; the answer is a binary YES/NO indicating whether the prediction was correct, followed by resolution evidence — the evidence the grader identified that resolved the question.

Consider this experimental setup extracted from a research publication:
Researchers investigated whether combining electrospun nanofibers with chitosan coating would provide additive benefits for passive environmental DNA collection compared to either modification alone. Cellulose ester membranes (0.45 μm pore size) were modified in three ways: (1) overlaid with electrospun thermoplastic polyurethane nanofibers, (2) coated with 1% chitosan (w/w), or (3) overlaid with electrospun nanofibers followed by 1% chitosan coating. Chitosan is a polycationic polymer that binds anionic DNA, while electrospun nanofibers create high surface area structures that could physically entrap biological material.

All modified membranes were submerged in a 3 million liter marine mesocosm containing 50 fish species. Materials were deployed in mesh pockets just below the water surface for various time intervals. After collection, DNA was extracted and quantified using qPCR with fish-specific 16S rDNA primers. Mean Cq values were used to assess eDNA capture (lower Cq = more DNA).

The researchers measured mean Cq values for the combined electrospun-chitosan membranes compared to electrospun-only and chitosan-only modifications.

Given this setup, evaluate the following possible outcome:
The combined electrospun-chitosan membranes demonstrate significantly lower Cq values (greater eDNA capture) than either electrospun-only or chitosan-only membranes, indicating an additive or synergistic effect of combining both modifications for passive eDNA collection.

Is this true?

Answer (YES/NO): NO